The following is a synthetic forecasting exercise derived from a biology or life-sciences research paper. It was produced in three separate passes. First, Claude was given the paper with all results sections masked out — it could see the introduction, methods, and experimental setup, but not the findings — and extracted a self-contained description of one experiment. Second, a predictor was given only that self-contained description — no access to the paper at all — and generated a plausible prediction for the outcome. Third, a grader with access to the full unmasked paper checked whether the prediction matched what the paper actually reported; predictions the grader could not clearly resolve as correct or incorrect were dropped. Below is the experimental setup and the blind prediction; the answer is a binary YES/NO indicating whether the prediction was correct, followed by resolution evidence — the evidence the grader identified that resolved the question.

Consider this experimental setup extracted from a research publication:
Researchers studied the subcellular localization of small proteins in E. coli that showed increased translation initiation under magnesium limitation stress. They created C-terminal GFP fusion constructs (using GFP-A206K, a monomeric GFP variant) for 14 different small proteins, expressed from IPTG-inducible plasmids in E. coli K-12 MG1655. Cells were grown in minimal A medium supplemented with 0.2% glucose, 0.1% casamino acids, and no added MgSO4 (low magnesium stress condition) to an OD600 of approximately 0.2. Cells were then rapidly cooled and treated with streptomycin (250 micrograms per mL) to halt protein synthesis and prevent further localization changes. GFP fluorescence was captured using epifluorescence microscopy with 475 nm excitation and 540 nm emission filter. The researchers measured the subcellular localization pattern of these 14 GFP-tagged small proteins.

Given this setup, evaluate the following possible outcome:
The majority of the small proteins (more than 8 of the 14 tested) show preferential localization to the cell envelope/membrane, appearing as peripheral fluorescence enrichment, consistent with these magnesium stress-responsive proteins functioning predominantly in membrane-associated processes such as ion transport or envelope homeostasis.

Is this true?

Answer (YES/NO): NO